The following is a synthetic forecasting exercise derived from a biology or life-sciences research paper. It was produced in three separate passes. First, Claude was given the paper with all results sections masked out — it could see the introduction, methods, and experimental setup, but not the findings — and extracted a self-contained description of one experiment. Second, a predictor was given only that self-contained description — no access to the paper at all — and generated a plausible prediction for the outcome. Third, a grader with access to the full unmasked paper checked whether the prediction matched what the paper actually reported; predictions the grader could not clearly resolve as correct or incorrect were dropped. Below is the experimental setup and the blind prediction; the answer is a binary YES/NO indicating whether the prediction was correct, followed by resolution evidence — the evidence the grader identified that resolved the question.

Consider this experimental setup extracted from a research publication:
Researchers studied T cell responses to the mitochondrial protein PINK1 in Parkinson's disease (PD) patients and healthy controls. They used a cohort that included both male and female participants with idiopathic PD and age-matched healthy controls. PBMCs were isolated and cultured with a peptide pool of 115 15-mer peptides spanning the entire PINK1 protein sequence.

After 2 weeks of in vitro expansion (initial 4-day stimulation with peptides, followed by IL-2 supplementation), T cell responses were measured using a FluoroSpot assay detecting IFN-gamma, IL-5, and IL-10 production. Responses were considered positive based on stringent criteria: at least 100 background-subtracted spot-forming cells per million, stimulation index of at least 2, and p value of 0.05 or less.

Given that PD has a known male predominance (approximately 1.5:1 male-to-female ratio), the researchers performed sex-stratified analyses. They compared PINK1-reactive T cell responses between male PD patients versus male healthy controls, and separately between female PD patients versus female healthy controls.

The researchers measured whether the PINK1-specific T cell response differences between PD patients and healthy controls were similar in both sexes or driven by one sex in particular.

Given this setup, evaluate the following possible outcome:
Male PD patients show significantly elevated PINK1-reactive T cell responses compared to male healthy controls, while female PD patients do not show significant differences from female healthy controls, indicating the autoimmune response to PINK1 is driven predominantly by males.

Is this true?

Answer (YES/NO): YES